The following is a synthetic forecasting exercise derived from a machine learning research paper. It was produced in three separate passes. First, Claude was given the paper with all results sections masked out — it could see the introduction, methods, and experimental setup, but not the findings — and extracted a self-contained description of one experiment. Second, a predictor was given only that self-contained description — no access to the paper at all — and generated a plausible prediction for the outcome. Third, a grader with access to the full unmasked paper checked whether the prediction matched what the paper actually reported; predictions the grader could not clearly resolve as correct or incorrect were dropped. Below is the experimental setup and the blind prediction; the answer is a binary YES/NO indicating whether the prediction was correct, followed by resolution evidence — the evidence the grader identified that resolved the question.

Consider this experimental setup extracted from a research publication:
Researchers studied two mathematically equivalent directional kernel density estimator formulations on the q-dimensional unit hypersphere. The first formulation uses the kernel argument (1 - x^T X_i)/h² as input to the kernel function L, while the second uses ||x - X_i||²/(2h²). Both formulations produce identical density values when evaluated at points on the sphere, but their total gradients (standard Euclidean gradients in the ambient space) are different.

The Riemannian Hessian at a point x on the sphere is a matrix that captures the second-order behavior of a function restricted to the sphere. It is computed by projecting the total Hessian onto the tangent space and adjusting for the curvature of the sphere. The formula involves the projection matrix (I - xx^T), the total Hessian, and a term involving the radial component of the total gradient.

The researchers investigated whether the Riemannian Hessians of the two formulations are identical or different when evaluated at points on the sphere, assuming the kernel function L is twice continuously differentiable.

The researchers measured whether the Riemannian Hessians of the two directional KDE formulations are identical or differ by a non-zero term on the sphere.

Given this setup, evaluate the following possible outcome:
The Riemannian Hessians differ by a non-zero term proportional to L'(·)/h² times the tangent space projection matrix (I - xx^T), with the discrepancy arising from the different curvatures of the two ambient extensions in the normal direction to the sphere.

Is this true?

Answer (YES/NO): NO